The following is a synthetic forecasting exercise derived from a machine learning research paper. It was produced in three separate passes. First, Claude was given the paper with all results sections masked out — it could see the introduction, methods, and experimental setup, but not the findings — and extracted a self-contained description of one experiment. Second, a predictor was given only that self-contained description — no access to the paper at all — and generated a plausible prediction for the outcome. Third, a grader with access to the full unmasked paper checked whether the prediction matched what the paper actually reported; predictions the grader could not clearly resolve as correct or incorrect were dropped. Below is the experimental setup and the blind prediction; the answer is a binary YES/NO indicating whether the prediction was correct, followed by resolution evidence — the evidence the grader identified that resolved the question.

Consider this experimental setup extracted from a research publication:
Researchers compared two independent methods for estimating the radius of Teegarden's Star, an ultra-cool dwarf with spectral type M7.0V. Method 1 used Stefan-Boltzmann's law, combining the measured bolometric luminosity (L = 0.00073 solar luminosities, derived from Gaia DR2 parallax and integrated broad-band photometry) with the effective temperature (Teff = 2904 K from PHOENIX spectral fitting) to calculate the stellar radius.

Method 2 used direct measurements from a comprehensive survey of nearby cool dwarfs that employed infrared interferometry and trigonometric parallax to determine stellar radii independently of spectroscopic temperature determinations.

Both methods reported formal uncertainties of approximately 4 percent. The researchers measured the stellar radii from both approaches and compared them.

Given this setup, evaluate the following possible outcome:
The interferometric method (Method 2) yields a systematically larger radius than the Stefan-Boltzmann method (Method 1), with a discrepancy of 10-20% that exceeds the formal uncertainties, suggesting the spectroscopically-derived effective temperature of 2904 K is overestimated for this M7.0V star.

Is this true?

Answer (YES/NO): YES